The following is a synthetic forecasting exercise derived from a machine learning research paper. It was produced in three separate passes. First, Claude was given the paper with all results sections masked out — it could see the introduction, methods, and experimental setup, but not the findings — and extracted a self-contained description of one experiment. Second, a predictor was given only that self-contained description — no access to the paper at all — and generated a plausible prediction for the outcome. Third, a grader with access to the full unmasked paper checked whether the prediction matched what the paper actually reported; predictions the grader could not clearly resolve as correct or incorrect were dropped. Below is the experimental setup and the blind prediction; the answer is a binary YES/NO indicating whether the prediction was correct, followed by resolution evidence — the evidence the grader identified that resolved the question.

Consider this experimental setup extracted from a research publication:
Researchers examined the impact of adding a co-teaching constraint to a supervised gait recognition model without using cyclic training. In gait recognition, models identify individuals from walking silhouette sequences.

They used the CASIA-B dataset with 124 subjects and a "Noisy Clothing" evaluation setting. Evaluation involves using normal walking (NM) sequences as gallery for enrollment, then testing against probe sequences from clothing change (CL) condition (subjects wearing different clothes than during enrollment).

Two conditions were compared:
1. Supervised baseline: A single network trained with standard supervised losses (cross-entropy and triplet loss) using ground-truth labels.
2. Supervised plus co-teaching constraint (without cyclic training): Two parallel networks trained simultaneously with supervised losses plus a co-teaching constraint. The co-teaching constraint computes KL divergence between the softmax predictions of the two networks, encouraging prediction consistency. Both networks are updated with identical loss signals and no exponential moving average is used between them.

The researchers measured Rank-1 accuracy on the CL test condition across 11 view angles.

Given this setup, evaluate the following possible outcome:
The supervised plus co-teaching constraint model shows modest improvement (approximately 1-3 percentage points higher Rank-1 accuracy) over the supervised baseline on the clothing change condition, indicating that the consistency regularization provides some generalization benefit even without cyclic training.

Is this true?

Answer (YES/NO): NO